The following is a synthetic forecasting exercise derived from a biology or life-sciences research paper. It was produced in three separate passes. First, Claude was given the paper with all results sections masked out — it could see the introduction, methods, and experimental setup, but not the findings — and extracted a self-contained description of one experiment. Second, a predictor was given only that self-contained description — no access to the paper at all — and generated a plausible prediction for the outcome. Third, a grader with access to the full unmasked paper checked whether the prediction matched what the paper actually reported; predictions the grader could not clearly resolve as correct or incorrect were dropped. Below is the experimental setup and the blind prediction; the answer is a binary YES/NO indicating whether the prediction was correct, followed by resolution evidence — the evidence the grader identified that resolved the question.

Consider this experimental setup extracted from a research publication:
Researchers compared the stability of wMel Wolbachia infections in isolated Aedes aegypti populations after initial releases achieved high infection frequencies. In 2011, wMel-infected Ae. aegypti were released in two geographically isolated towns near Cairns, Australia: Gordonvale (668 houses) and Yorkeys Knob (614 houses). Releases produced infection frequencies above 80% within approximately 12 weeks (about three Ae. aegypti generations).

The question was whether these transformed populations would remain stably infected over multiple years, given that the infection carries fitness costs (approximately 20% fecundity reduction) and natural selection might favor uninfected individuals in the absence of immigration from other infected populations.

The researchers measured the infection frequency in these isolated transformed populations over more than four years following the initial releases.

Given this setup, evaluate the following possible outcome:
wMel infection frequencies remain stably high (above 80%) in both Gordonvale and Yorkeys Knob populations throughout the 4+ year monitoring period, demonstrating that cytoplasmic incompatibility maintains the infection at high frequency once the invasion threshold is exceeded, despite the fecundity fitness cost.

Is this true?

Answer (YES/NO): YES